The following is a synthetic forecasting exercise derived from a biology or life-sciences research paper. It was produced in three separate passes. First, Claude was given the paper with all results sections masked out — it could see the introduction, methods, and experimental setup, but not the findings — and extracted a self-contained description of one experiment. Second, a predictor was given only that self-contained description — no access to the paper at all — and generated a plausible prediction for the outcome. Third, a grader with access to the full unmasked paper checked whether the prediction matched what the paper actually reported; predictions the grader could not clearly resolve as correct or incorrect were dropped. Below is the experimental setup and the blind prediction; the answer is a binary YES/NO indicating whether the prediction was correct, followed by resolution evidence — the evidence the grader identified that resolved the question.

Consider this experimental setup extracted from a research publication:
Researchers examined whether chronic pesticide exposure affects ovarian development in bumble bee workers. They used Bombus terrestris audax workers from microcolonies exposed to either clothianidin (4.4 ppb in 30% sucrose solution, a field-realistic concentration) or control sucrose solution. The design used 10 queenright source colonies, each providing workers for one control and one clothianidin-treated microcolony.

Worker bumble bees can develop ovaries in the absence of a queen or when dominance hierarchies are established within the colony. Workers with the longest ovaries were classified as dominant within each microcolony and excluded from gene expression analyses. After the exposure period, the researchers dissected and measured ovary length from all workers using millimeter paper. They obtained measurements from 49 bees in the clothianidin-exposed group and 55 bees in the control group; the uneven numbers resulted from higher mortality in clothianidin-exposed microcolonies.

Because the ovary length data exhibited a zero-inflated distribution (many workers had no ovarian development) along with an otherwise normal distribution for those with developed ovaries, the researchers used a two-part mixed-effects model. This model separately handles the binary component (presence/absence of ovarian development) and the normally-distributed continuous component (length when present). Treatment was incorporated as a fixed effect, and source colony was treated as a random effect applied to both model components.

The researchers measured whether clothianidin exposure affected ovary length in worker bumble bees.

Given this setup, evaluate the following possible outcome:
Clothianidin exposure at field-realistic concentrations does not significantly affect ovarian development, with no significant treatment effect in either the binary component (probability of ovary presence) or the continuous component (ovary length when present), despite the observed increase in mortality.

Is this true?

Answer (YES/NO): NO